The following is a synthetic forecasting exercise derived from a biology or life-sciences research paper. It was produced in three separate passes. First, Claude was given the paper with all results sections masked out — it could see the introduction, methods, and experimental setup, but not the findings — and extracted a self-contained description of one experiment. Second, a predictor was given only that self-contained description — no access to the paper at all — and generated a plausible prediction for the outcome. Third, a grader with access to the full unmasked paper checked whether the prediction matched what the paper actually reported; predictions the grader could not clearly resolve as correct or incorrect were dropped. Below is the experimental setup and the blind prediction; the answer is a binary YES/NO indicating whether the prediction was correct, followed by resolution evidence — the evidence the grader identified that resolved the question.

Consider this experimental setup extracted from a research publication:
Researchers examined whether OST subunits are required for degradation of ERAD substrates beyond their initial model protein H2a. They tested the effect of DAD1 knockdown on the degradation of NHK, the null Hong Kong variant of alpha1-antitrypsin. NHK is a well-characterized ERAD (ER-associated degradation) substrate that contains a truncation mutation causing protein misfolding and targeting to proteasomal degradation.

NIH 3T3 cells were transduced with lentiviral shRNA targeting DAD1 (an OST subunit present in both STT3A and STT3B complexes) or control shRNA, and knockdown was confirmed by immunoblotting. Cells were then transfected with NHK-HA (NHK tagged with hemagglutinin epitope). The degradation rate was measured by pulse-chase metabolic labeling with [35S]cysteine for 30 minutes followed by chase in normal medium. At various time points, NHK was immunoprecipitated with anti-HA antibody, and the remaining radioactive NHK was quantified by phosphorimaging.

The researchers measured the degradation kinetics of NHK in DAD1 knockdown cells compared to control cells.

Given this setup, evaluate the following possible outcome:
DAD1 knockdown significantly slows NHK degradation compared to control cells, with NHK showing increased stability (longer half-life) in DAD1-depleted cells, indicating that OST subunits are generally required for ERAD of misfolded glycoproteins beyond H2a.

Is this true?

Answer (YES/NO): NO